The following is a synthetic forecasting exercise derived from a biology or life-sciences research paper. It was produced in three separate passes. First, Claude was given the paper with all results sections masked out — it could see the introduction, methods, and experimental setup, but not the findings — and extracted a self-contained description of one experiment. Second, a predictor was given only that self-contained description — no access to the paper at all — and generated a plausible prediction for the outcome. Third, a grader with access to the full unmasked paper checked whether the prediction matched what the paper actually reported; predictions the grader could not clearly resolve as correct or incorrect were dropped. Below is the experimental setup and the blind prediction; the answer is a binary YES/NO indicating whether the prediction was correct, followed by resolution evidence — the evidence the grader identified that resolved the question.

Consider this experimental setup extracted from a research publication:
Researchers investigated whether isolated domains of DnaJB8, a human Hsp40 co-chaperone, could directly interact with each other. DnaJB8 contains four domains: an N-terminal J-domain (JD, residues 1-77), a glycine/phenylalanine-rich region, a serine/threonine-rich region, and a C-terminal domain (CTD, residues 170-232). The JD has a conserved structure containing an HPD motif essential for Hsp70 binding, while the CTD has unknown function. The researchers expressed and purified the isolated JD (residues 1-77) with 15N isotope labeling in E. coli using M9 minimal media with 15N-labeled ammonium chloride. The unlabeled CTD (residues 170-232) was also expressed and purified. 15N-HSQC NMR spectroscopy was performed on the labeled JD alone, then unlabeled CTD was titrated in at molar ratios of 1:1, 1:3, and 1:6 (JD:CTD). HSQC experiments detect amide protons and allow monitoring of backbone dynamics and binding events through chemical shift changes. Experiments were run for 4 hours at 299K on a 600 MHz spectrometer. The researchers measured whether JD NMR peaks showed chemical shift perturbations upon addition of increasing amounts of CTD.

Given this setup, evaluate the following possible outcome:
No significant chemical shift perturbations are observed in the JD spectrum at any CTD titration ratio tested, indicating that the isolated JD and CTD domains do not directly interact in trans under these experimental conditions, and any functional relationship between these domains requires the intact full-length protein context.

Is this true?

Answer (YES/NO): NO